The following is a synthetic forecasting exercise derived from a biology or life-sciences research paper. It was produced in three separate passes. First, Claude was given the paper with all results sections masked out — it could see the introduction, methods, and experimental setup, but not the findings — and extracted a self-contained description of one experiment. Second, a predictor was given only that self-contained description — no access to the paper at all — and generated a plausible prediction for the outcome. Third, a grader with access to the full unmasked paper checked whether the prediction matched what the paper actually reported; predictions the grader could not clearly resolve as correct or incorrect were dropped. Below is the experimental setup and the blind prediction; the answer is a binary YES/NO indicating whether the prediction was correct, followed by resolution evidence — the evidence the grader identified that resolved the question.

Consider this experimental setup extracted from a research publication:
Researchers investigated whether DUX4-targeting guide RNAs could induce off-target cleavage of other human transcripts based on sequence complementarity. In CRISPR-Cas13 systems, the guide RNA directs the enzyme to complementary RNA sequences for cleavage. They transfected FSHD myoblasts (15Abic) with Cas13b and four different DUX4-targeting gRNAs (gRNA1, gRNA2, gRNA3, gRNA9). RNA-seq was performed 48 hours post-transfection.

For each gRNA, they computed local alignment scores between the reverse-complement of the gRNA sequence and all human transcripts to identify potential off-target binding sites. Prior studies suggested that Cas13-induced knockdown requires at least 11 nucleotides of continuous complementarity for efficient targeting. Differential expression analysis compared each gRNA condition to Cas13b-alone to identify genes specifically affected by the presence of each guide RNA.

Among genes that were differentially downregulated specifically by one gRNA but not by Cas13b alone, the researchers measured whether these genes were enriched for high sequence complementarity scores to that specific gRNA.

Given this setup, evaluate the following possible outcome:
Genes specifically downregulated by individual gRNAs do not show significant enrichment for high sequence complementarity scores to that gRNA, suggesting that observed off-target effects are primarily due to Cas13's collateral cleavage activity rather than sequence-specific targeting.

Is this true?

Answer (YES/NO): NO